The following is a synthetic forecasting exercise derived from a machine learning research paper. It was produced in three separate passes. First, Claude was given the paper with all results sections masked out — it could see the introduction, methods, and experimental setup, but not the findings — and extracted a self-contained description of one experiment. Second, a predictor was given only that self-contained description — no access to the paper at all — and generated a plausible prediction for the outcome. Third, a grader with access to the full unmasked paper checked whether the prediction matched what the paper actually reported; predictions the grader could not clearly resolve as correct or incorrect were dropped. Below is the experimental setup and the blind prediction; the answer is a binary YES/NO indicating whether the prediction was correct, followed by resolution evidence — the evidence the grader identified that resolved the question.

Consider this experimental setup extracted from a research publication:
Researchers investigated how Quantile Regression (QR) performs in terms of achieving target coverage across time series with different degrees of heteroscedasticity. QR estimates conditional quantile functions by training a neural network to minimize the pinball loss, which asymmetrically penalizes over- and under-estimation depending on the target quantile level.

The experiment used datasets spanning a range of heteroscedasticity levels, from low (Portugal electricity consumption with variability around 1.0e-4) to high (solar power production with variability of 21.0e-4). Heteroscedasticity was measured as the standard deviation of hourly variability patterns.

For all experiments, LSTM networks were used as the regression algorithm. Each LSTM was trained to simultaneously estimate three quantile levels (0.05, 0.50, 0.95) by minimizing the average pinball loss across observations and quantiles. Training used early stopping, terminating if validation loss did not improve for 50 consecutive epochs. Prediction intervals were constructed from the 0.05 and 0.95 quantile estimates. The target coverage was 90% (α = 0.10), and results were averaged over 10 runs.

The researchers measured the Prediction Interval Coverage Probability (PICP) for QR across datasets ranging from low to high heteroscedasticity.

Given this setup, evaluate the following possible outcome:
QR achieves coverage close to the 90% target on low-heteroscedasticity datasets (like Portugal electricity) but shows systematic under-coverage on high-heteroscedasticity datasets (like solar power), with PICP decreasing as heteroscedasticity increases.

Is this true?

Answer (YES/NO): NO